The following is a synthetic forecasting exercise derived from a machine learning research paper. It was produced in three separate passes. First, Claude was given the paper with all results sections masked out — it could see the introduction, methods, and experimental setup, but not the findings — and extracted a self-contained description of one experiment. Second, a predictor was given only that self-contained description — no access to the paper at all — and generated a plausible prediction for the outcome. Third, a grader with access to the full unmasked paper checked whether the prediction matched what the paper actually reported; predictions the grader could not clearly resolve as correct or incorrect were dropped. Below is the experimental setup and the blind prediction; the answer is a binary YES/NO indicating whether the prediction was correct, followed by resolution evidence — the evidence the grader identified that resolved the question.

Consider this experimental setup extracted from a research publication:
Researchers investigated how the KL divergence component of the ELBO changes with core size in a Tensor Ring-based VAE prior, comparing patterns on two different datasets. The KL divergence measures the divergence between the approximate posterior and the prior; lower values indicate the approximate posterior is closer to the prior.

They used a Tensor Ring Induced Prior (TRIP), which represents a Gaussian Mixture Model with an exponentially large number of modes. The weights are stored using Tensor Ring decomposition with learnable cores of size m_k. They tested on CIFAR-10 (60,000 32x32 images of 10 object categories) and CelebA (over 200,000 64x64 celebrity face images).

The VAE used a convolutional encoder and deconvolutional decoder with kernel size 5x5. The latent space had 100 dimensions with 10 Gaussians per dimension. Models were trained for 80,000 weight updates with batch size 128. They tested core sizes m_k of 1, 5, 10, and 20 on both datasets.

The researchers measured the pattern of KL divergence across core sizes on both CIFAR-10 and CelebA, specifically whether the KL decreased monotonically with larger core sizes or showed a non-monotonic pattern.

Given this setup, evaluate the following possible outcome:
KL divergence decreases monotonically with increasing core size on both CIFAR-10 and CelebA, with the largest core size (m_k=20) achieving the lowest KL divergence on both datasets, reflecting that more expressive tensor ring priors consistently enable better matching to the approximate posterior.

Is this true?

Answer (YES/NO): NO